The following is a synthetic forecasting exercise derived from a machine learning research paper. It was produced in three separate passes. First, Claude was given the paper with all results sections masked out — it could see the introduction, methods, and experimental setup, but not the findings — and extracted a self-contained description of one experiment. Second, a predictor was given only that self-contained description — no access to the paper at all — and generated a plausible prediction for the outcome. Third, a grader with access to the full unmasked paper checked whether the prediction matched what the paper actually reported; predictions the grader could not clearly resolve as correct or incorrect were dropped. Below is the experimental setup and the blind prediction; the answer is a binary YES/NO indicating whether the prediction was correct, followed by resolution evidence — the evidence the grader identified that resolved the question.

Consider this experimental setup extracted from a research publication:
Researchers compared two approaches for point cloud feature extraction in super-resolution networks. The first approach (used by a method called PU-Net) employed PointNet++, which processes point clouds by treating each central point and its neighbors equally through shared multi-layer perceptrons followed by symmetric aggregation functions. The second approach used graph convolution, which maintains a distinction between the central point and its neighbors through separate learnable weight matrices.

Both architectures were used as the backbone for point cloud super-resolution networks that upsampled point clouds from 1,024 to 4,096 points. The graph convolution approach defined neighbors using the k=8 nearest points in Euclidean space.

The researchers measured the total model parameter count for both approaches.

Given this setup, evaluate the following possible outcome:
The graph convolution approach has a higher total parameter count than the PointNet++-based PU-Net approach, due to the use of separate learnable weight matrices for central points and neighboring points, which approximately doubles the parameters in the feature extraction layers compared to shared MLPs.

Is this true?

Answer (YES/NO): NO